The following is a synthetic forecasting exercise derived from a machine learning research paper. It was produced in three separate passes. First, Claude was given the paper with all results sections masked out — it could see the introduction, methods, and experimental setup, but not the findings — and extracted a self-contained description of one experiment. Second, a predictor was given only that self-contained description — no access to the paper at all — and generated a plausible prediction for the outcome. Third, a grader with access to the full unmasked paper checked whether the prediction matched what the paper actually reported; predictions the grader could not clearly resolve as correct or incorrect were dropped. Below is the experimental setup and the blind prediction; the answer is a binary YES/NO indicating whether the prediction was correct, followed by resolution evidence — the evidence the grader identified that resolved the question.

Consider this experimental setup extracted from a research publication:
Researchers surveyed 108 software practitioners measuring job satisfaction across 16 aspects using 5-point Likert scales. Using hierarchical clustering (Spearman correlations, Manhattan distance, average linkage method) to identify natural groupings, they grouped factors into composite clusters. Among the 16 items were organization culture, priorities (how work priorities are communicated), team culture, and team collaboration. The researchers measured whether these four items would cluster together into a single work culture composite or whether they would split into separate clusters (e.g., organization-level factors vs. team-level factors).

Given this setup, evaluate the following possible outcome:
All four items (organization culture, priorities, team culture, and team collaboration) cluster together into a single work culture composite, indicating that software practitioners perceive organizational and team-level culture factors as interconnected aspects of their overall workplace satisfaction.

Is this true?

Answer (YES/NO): YES